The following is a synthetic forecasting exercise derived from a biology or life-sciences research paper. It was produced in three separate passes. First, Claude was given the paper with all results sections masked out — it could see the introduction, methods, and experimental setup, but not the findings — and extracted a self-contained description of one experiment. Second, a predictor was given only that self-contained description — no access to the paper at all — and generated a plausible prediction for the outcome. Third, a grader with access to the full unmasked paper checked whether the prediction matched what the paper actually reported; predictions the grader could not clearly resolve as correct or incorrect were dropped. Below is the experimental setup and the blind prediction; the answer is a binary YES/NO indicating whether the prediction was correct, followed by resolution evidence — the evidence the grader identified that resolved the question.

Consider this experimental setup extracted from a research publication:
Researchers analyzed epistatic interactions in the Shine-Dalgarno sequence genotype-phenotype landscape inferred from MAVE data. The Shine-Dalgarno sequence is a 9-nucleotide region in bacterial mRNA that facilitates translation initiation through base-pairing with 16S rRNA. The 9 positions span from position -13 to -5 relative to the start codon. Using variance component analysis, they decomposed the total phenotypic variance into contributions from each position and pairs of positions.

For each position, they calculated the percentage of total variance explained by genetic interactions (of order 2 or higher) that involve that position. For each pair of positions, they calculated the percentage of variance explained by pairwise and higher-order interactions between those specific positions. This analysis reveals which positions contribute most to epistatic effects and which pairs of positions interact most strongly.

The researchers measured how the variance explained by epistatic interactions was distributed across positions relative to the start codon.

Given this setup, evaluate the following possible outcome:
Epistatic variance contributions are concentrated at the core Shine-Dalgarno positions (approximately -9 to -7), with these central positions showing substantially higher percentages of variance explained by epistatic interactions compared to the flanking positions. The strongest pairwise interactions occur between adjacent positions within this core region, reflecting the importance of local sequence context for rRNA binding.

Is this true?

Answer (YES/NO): NO